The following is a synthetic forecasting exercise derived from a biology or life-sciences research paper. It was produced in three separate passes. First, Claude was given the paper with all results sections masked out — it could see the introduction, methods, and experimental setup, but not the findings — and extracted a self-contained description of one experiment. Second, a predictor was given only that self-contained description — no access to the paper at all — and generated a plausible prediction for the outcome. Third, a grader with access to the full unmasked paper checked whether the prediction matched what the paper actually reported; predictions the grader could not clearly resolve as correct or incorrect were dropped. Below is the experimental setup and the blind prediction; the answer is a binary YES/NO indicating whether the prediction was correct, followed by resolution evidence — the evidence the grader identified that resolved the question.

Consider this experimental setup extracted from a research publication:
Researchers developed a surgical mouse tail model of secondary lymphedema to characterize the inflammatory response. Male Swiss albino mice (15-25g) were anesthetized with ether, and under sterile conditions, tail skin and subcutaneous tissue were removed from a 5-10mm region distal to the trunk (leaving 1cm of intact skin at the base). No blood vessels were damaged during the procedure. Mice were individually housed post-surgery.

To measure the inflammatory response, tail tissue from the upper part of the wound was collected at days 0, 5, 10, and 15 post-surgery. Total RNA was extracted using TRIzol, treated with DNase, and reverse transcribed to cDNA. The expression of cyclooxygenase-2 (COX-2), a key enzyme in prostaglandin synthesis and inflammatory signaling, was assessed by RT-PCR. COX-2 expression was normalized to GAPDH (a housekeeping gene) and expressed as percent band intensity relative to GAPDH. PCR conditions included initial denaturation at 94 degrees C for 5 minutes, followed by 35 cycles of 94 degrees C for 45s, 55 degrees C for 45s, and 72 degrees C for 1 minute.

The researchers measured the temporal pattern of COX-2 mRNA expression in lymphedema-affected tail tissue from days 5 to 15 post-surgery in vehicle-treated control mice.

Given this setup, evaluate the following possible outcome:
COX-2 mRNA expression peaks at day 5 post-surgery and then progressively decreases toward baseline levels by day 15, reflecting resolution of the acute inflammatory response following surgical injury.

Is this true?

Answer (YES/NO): NO